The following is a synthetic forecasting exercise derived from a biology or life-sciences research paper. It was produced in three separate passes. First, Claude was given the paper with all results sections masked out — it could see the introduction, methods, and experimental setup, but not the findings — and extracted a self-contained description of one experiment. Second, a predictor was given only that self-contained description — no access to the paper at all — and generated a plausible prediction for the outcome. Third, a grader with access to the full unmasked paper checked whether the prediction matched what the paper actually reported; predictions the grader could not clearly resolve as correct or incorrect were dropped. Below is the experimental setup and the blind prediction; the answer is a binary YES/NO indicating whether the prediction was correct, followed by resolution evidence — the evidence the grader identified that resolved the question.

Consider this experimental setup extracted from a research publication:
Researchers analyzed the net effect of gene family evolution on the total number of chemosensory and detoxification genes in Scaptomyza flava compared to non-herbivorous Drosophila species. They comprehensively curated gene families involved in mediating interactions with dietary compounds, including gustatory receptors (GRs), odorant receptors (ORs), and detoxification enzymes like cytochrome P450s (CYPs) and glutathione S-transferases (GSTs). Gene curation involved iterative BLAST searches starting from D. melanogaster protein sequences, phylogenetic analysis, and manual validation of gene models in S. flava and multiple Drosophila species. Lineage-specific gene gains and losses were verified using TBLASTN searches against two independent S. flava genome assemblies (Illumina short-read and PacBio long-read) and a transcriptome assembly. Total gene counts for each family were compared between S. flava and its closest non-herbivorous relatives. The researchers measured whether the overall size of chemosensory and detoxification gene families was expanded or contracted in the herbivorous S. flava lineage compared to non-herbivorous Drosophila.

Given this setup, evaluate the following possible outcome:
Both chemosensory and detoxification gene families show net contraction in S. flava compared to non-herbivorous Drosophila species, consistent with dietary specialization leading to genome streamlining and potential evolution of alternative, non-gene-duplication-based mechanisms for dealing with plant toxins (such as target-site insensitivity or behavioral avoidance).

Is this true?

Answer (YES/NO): YES